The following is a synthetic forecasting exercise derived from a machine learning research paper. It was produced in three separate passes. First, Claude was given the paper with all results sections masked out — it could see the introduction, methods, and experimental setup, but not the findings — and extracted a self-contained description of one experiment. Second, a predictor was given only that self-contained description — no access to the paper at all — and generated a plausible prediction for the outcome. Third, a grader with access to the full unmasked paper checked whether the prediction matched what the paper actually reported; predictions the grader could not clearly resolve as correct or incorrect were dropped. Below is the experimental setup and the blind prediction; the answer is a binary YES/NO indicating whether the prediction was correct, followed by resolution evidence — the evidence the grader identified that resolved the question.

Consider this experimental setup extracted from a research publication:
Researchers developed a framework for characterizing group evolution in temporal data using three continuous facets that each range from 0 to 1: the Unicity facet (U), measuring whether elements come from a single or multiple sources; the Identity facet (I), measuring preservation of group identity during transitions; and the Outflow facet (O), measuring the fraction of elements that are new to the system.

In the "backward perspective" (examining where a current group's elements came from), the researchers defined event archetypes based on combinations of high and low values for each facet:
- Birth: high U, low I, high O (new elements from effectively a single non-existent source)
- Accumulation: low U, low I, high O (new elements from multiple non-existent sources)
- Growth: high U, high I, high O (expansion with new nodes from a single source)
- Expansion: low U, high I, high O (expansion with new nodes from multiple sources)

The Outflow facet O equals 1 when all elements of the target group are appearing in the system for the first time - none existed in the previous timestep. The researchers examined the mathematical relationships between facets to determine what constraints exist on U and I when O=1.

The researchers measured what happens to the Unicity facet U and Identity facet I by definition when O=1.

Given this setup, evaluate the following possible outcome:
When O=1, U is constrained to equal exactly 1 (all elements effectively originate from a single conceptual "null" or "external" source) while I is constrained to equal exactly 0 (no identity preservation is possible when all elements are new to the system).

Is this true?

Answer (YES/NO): YES